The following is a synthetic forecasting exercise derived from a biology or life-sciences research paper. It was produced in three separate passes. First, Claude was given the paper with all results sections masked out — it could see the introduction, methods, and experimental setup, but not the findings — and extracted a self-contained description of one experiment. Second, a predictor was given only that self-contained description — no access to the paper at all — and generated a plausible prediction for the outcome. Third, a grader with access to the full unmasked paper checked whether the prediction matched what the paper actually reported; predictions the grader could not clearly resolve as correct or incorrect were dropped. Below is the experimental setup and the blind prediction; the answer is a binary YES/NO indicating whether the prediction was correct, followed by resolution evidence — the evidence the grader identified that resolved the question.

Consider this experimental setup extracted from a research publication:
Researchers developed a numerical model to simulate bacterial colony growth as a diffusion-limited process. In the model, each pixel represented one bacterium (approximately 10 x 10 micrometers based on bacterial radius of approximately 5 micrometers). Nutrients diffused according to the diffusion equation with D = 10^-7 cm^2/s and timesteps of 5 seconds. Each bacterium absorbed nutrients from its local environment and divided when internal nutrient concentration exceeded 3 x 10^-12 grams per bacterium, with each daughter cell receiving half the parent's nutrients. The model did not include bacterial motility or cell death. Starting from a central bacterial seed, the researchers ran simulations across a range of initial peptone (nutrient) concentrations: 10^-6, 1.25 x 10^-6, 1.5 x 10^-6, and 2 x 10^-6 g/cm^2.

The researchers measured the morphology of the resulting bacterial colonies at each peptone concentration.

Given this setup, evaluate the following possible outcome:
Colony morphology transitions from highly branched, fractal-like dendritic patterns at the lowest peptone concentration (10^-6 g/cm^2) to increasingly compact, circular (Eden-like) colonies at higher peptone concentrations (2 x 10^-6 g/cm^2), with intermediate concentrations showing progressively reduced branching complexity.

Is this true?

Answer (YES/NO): NO